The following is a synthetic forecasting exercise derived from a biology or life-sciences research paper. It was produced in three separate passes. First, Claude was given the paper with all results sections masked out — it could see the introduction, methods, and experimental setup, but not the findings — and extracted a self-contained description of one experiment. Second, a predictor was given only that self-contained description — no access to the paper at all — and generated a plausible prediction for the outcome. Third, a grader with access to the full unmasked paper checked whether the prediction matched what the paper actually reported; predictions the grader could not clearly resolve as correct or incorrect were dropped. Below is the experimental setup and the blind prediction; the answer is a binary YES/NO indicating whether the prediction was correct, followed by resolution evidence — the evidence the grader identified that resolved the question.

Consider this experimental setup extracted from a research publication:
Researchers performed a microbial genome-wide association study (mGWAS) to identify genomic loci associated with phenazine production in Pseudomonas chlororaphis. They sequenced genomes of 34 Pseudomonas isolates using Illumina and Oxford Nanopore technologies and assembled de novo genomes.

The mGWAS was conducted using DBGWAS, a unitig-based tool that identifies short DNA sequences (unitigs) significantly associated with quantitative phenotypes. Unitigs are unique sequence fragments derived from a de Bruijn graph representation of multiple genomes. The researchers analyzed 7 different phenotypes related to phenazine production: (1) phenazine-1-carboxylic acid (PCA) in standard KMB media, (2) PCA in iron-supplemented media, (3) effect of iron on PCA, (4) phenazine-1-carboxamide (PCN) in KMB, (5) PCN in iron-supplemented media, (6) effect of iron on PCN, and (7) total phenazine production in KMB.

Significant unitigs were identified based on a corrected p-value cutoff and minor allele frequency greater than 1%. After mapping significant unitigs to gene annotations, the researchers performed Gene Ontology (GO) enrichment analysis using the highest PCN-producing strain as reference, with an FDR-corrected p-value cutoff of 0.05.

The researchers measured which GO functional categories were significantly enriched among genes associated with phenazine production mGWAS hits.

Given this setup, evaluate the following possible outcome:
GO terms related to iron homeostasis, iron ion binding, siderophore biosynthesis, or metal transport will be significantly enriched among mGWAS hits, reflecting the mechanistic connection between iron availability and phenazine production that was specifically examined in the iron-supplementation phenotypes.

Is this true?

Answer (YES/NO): NO